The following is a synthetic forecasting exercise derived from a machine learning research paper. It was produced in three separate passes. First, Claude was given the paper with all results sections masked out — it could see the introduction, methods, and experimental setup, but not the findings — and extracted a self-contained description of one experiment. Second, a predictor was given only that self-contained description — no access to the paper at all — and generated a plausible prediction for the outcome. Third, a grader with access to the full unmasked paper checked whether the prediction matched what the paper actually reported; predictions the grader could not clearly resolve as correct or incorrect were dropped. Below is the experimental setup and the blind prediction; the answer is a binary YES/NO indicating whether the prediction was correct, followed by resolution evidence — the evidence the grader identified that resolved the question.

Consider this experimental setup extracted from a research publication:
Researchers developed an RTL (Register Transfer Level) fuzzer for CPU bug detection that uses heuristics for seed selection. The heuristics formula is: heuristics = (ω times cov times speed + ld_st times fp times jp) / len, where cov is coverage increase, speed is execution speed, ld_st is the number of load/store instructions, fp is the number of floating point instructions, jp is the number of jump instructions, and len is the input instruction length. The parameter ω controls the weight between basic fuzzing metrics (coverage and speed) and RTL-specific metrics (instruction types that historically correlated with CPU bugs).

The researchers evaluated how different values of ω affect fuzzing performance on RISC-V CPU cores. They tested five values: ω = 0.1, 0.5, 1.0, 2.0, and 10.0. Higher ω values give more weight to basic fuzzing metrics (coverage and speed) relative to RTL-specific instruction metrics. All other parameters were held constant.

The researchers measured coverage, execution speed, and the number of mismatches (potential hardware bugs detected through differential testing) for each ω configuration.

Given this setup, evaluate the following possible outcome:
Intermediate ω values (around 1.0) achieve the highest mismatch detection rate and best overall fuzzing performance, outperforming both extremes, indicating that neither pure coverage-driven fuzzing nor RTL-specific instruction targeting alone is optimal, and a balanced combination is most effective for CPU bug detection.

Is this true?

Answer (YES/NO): NO